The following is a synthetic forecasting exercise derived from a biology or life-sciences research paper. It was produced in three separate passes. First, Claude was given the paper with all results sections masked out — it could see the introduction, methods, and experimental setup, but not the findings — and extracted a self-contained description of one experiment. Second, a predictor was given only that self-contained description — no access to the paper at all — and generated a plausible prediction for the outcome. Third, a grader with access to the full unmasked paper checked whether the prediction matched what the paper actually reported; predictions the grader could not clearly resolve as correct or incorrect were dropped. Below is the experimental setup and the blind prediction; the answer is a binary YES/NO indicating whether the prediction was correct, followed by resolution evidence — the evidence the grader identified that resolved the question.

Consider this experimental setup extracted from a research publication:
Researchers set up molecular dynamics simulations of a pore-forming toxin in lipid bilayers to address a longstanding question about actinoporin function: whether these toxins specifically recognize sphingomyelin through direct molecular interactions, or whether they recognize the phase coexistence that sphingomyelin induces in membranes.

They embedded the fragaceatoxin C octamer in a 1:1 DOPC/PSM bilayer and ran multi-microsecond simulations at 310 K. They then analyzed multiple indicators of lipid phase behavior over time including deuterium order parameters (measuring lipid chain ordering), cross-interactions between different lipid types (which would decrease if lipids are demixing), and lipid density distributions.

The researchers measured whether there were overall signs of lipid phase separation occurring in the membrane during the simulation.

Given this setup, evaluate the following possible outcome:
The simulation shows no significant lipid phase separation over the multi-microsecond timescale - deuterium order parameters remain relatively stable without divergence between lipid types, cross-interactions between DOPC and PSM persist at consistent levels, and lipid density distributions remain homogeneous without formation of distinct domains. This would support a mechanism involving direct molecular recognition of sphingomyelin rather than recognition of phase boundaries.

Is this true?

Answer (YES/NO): NO